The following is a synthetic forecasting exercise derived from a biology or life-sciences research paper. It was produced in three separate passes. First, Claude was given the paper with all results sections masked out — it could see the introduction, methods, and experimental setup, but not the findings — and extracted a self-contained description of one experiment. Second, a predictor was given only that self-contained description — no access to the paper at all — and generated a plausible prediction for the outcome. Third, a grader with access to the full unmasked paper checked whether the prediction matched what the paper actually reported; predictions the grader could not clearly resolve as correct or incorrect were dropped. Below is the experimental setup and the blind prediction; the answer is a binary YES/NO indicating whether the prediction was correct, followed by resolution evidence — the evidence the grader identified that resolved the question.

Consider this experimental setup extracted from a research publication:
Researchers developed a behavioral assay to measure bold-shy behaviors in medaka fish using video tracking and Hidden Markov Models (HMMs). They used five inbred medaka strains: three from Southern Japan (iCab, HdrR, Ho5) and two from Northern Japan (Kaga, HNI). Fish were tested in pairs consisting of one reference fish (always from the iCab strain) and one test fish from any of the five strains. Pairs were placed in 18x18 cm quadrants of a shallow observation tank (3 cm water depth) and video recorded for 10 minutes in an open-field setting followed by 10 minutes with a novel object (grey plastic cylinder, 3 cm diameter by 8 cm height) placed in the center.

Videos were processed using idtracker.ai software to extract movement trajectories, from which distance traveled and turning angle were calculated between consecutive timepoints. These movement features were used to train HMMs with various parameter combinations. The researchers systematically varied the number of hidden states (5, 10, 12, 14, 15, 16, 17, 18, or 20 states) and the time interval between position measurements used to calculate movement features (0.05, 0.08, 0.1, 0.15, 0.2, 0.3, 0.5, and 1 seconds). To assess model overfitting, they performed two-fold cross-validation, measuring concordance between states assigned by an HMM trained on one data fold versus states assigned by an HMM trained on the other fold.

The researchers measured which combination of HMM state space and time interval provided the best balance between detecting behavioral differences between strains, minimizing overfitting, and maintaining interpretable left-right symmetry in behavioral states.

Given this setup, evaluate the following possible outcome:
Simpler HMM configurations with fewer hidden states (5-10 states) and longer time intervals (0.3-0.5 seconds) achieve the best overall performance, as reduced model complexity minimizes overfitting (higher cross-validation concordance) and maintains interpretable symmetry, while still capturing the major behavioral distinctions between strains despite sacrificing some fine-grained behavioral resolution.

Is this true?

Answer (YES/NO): NO